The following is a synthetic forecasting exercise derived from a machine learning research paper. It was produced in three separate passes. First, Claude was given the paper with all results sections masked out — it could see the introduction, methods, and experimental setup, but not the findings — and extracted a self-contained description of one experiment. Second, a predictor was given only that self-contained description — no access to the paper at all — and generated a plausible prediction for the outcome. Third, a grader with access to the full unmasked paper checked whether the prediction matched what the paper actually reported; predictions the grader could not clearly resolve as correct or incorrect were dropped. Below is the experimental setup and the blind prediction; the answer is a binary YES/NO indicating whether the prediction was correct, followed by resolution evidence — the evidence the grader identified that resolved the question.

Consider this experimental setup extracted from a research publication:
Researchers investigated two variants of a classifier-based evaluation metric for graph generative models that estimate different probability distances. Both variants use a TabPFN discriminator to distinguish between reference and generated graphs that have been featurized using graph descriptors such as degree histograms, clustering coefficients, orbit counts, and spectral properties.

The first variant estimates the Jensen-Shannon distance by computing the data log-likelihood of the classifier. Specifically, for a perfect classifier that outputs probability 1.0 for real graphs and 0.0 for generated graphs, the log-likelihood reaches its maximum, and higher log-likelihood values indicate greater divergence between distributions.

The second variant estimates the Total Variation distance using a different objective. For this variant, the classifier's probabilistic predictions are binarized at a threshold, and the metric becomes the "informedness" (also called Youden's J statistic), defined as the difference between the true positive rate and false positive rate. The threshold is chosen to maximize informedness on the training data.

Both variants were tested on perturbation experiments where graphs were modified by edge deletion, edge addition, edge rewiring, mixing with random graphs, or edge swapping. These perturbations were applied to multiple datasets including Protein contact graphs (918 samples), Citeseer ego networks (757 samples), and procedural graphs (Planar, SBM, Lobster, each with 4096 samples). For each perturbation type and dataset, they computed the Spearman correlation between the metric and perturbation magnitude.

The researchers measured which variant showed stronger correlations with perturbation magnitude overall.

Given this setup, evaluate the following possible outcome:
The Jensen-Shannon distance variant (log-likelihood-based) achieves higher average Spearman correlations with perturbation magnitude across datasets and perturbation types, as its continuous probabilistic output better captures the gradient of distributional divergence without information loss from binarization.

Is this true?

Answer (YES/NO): YES